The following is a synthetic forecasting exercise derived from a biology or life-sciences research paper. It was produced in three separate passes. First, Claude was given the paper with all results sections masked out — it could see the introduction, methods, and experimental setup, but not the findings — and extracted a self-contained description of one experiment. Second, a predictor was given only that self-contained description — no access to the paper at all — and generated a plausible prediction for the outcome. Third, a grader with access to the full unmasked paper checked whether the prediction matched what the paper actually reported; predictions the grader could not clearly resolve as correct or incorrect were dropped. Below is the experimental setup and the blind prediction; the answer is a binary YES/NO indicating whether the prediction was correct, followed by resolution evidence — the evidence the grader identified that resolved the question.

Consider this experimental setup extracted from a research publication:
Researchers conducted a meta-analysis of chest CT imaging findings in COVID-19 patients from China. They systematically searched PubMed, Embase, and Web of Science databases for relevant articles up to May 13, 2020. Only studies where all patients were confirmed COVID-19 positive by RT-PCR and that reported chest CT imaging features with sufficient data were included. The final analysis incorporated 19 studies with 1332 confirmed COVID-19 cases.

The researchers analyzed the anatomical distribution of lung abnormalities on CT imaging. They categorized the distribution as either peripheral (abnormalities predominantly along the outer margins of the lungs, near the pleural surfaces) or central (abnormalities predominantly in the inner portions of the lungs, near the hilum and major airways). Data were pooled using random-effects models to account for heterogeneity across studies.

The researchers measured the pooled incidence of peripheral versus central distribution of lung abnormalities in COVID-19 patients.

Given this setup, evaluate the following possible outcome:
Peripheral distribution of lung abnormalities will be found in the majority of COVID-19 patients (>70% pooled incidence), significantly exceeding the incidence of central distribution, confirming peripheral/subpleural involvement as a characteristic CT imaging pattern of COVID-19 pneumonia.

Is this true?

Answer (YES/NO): YES